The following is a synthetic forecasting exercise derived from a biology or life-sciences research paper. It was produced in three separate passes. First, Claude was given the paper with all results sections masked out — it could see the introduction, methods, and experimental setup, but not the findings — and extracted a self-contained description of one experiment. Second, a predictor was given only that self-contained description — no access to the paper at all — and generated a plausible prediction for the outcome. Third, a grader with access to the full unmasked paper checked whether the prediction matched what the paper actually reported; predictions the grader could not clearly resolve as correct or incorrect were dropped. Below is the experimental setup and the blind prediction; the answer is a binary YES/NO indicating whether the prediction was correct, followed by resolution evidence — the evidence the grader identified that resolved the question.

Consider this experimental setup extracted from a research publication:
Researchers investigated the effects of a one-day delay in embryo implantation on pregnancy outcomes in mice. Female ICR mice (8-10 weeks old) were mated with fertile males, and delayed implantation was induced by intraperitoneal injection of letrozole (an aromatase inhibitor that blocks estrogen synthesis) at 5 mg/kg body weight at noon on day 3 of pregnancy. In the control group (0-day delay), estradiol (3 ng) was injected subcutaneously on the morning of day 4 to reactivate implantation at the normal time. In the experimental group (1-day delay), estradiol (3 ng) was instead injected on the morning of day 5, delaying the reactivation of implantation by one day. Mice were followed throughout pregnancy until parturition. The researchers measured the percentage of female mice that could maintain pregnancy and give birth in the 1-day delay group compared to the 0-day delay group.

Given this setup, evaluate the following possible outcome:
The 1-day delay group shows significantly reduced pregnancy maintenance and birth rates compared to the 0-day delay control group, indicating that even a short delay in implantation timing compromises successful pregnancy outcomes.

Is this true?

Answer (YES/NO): YES